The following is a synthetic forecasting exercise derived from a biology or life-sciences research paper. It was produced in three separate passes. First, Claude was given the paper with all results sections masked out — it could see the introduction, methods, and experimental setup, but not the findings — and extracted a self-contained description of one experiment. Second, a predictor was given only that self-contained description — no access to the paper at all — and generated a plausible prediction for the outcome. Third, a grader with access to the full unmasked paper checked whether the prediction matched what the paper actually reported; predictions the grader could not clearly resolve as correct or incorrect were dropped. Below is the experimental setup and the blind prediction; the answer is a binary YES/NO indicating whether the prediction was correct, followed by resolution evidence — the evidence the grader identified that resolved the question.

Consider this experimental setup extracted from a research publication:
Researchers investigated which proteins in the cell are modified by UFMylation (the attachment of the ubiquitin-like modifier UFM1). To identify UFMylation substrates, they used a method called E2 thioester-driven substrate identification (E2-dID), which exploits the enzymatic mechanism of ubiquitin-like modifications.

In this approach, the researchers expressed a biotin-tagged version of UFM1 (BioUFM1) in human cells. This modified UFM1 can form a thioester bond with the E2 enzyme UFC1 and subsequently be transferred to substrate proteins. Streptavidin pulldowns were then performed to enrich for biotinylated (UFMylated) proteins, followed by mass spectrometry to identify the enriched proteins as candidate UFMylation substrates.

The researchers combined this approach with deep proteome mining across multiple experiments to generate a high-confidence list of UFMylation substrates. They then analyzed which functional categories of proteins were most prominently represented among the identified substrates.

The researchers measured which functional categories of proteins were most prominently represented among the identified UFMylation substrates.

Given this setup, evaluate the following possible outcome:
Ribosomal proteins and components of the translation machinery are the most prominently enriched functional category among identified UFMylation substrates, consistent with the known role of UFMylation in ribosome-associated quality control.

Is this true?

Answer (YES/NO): NO